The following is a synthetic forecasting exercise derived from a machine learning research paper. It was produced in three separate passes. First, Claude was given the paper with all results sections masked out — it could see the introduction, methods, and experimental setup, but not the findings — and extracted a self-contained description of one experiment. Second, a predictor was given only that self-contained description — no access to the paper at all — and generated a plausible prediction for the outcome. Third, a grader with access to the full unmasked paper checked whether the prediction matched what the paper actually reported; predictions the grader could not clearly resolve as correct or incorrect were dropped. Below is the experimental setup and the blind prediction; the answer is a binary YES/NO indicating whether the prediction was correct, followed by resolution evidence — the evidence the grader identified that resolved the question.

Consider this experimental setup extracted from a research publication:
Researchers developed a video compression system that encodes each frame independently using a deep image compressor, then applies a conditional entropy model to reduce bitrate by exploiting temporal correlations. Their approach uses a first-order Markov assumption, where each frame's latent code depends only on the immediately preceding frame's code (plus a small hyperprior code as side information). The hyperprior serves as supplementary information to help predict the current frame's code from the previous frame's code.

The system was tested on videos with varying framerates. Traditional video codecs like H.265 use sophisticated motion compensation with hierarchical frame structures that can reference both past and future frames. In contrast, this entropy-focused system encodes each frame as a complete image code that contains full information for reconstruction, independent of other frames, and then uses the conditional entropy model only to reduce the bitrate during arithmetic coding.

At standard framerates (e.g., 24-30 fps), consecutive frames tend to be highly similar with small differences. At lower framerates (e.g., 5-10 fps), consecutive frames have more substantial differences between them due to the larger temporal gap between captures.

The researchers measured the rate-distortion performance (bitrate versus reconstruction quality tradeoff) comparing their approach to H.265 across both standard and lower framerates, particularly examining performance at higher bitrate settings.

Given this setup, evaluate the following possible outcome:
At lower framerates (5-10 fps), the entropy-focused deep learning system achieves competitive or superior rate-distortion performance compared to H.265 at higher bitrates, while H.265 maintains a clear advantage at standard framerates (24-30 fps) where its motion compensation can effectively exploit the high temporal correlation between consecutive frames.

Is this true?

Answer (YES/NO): NO